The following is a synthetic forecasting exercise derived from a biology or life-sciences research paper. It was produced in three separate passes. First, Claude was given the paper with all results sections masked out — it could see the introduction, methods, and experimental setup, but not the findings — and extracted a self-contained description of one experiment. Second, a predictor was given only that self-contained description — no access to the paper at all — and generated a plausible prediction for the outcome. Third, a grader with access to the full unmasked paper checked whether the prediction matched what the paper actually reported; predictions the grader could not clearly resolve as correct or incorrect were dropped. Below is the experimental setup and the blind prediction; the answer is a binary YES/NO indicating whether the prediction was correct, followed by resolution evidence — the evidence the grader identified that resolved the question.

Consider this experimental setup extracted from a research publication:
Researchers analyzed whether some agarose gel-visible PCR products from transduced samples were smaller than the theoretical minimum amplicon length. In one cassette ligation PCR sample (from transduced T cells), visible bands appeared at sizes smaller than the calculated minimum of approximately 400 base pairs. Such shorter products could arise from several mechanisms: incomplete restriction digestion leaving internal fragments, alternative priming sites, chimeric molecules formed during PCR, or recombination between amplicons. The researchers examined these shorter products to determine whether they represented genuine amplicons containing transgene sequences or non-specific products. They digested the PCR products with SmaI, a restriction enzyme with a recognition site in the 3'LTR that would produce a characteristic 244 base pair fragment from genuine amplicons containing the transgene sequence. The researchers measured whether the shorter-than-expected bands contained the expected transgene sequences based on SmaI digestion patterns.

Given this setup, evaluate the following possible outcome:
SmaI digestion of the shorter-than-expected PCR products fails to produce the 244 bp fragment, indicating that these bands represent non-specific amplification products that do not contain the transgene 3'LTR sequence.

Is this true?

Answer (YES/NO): NO